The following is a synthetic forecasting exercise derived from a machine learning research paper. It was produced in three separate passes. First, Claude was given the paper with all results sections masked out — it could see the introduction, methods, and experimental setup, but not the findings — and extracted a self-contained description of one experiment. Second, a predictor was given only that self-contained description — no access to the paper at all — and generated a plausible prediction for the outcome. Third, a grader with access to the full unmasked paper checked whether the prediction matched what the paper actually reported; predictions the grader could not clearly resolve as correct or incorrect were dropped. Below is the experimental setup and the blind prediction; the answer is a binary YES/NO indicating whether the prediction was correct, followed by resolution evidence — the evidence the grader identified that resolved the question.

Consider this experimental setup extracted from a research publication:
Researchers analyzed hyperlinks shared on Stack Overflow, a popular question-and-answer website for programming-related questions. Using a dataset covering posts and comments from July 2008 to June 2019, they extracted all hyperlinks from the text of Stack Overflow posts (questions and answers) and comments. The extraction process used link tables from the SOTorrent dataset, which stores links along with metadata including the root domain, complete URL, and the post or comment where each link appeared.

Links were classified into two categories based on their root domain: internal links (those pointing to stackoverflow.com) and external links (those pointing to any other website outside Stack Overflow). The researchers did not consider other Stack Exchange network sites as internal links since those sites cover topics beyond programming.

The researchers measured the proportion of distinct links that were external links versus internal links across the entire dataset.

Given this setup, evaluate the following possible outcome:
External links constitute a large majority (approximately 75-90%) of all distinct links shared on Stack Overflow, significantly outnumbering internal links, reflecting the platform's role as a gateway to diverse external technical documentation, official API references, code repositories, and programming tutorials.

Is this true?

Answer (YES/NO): YES